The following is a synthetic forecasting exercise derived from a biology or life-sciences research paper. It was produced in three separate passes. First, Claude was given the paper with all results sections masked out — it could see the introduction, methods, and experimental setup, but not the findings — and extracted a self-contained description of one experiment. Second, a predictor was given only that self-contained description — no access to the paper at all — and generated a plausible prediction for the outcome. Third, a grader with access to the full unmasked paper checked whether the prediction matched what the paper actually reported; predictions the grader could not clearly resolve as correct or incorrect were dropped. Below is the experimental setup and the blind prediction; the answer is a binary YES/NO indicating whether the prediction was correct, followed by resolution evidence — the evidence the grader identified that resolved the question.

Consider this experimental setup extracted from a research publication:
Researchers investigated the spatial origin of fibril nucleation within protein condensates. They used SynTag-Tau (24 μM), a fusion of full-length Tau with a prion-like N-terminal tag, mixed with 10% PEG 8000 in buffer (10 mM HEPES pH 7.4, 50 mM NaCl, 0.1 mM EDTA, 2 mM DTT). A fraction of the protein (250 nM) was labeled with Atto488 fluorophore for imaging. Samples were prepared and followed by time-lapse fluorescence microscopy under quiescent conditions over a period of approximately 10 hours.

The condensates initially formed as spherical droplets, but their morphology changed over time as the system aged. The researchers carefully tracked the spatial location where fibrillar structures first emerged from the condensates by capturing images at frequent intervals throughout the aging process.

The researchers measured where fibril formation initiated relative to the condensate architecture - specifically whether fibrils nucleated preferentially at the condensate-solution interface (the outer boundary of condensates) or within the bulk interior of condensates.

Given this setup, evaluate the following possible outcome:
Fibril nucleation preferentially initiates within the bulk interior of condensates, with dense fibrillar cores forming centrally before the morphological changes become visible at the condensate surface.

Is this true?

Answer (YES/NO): NO